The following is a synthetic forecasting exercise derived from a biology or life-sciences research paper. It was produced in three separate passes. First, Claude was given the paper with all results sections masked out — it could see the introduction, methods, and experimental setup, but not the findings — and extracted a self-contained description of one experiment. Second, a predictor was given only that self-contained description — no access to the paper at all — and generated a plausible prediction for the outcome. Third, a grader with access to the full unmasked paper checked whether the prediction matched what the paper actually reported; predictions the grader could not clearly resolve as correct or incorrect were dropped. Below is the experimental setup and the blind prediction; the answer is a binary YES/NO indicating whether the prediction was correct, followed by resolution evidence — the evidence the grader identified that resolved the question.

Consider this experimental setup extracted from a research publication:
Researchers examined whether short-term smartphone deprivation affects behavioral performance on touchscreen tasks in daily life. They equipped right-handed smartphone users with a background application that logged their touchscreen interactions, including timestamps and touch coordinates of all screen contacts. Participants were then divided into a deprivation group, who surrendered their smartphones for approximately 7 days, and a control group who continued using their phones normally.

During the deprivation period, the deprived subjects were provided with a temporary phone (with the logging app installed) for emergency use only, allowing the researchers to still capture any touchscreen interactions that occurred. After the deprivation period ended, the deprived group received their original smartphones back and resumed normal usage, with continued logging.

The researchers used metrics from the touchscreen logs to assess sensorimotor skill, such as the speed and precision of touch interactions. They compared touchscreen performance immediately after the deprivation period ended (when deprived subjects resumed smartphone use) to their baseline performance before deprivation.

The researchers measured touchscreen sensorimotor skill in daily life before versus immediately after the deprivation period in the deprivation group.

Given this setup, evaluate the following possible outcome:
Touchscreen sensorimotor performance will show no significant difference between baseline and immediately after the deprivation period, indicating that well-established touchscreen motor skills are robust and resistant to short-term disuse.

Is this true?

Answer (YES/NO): NO